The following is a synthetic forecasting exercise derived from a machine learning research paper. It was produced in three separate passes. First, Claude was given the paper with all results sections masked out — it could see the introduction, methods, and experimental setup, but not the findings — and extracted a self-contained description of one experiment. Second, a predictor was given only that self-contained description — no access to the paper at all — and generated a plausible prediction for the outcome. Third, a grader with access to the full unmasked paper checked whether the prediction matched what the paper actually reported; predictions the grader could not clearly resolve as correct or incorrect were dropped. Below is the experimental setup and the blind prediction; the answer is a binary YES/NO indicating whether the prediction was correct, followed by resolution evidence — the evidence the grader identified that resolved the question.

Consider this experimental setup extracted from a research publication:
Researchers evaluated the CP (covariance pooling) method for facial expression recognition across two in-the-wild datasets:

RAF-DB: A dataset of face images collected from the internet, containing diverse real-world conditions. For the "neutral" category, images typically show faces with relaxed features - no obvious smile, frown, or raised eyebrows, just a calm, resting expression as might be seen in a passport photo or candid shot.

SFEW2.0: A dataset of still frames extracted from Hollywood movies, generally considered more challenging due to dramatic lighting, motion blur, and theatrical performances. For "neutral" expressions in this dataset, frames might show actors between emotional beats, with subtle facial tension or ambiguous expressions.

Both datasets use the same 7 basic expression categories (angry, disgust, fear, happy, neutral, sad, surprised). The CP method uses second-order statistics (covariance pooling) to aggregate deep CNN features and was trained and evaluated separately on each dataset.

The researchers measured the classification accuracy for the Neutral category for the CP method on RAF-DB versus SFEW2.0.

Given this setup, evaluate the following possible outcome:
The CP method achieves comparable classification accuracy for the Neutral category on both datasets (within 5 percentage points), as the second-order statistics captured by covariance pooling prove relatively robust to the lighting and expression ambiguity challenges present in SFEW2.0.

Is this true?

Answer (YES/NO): YES